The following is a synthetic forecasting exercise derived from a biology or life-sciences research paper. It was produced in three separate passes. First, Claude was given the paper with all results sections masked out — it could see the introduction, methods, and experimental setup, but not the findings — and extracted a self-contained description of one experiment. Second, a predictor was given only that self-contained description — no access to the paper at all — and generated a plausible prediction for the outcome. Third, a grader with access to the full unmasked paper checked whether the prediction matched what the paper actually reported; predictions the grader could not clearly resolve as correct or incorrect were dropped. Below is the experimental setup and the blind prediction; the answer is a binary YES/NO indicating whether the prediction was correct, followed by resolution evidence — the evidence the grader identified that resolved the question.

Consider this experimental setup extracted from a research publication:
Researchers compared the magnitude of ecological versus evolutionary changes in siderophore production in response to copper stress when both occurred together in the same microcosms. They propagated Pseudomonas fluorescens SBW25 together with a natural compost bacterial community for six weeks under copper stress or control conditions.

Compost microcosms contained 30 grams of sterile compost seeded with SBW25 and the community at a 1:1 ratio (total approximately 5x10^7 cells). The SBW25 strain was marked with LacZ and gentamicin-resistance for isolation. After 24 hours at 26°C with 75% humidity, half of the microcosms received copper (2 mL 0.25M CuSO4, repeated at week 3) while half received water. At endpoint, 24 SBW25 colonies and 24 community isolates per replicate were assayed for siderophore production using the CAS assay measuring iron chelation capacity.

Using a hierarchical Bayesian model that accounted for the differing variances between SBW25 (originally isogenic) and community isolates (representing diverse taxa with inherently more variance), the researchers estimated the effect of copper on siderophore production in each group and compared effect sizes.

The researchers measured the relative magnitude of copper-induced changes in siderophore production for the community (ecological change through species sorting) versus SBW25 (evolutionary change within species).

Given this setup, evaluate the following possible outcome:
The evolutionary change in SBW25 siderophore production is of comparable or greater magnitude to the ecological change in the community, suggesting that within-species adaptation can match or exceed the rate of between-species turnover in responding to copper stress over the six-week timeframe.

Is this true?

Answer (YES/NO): YES